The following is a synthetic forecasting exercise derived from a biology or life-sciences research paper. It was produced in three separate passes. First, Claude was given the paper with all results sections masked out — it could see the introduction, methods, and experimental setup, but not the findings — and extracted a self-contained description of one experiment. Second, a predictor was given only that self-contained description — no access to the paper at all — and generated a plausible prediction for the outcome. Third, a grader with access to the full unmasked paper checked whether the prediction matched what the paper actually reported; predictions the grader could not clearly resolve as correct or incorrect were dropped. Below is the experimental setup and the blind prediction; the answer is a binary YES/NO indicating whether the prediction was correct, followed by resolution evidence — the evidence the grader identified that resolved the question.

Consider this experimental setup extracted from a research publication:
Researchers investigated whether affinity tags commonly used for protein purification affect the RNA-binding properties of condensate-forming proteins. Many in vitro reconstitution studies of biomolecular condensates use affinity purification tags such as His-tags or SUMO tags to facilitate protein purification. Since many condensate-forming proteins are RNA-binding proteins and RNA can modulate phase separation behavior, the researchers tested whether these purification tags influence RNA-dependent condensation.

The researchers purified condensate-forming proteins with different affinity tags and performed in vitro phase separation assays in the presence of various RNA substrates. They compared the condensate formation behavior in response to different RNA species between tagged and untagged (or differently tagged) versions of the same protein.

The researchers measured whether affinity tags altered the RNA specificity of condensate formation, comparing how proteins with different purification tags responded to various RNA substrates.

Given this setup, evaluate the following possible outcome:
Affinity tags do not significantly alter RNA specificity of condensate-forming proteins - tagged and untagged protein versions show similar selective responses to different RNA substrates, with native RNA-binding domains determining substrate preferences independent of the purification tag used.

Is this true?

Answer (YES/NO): NO